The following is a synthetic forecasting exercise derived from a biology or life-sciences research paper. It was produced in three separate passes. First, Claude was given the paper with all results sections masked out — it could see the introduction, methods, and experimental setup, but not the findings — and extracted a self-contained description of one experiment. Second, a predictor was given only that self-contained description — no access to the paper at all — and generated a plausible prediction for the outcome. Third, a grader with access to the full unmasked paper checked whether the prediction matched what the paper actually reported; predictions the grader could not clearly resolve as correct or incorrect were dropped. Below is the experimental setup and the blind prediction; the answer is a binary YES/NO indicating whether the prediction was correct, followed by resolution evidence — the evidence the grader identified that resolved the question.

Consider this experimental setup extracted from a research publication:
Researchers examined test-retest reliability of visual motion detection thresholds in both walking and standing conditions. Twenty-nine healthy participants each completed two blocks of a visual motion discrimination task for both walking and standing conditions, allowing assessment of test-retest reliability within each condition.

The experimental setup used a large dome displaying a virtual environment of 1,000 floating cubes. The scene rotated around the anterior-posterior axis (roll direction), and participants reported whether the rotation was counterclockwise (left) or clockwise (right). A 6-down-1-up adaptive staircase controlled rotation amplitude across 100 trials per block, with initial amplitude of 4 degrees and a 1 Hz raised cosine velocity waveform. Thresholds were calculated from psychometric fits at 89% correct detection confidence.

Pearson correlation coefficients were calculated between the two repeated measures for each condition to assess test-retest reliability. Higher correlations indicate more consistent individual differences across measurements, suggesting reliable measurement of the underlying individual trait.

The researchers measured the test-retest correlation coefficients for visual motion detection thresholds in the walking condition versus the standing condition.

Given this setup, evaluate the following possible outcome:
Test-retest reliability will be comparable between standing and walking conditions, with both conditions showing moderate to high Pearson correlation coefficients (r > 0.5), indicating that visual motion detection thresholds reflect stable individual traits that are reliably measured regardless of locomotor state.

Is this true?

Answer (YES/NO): YES